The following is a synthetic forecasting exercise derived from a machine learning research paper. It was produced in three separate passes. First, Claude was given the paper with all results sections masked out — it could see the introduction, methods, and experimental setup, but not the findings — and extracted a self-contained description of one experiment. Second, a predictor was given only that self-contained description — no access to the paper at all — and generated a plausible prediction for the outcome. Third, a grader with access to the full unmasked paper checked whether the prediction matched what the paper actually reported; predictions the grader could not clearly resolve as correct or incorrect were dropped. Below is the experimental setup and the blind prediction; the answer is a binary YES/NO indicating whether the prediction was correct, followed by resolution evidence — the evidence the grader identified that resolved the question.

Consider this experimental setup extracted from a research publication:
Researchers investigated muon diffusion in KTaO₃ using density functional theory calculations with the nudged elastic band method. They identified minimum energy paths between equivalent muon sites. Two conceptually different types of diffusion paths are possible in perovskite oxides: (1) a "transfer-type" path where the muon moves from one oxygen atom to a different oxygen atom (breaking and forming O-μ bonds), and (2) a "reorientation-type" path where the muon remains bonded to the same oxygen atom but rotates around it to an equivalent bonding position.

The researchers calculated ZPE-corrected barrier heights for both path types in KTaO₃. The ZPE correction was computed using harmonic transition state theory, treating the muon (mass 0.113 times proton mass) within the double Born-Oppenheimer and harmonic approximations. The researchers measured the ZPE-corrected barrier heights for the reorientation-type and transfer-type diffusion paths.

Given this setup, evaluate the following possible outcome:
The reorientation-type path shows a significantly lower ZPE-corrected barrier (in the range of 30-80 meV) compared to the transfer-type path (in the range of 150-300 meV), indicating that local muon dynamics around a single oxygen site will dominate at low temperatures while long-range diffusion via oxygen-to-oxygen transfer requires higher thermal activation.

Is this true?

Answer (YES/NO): NO